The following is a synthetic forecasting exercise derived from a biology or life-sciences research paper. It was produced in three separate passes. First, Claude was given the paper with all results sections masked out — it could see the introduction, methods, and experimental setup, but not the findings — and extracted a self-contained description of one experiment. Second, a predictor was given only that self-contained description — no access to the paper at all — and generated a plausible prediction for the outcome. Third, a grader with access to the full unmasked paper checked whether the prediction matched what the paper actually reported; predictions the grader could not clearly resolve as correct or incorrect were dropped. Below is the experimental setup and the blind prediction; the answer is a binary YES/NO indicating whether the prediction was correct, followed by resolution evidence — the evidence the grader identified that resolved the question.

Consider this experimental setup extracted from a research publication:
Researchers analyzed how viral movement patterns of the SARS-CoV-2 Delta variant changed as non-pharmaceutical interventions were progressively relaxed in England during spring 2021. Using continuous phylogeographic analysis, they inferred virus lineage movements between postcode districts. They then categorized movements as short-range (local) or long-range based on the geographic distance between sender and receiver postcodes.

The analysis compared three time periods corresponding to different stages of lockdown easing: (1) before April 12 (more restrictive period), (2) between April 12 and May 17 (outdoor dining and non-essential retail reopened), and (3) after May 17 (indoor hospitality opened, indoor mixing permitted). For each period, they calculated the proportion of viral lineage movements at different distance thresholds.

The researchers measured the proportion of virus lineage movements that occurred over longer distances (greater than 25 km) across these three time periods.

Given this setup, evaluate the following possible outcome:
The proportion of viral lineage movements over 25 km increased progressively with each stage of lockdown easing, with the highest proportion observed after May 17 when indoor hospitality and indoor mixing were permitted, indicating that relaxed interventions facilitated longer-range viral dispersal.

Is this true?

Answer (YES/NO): YES